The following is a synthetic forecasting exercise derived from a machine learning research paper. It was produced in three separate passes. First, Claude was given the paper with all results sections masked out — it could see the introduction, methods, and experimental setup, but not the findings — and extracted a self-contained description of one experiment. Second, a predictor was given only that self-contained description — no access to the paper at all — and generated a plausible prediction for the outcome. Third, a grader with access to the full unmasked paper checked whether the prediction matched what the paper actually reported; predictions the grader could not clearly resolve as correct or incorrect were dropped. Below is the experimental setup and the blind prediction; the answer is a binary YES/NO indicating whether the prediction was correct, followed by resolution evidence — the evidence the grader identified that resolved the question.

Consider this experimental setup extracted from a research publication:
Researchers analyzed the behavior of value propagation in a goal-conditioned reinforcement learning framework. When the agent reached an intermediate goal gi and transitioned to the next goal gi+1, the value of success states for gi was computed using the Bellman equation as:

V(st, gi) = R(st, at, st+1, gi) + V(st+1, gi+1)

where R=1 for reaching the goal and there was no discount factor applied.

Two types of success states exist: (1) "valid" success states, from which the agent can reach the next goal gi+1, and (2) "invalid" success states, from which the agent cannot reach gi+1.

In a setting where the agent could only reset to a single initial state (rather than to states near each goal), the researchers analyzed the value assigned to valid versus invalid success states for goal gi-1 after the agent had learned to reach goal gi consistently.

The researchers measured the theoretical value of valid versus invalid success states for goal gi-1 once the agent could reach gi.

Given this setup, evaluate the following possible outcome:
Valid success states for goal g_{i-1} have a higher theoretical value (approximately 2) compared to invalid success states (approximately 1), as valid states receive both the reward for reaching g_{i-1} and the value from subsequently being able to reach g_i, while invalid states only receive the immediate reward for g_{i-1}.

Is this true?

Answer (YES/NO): YES